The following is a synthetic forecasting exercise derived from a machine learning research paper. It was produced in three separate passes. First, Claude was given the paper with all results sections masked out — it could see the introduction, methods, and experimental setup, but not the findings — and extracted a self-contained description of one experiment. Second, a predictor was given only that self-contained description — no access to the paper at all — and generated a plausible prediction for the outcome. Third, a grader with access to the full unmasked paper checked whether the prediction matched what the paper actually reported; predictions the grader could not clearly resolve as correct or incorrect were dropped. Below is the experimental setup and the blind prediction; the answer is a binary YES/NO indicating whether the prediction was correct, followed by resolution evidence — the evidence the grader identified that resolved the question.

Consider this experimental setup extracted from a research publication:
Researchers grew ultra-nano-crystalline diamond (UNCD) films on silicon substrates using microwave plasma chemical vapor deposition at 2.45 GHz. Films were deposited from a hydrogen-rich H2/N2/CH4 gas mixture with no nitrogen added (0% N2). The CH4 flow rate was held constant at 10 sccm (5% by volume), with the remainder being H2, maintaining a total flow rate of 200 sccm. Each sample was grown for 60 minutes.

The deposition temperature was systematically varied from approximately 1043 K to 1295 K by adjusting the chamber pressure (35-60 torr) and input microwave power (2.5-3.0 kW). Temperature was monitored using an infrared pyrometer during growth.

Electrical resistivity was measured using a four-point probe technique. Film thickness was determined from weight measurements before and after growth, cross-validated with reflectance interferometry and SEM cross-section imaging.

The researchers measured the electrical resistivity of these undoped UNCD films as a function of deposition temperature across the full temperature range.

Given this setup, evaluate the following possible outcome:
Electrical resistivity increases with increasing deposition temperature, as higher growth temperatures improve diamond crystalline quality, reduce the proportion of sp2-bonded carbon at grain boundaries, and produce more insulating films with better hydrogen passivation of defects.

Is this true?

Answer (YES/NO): NO